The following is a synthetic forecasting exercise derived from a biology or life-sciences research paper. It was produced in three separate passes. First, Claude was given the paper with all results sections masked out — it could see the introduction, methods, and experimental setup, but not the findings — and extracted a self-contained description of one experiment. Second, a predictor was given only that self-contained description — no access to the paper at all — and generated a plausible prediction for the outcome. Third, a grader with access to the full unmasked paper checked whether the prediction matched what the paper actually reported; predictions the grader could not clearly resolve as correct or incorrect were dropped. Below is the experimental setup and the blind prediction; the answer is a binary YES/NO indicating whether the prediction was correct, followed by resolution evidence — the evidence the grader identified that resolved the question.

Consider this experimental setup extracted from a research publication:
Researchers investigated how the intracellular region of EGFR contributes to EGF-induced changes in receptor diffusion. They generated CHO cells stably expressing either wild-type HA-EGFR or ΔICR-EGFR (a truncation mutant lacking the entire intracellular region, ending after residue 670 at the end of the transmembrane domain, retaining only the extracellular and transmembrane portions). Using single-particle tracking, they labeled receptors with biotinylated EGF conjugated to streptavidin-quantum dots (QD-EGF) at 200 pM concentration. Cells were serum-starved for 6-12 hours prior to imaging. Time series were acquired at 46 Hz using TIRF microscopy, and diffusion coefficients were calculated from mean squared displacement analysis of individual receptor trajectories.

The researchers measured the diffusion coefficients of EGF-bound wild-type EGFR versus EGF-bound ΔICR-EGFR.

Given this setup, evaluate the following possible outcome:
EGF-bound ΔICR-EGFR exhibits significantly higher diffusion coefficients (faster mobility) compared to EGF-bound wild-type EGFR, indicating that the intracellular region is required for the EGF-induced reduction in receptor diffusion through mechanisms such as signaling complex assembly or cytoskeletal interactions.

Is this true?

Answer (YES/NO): NO